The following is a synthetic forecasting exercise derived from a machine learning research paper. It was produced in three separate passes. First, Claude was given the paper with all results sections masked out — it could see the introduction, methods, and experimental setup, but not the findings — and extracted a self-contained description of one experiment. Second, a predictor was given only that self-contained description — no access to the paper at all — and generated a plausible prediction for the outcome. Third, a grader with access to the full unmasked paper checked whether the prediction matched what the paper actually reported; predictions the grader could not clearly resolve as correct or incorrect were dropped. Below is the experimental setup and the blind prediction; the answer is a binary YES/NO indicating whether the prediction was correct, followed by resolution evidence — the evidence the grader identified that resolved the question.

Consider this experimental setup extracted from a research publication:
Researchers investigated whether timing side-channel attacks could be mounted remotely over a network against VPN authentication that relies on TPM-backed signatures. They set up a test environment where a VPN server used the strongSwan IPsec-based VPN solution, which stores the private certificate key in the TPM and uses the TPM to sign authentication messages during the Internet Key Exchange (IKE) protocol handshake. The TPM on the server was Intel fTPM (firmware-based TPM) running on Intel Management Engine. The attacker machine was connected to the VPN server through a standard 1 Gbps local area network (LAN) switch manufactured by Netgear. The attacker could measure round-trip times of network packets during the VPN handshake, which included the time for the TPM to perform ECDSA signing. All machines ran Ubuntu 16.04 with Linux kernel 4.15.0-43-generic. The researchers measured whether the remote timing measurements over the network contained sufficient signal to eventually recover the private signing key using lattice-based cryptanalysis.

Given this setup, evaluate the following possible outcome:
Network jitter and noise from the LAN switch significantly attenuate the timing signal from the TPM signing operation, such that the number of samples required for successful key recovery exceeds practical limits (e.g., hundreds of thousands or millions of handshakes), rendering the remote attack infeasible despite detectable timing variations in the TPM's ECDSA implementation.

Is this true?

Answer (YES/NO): NO